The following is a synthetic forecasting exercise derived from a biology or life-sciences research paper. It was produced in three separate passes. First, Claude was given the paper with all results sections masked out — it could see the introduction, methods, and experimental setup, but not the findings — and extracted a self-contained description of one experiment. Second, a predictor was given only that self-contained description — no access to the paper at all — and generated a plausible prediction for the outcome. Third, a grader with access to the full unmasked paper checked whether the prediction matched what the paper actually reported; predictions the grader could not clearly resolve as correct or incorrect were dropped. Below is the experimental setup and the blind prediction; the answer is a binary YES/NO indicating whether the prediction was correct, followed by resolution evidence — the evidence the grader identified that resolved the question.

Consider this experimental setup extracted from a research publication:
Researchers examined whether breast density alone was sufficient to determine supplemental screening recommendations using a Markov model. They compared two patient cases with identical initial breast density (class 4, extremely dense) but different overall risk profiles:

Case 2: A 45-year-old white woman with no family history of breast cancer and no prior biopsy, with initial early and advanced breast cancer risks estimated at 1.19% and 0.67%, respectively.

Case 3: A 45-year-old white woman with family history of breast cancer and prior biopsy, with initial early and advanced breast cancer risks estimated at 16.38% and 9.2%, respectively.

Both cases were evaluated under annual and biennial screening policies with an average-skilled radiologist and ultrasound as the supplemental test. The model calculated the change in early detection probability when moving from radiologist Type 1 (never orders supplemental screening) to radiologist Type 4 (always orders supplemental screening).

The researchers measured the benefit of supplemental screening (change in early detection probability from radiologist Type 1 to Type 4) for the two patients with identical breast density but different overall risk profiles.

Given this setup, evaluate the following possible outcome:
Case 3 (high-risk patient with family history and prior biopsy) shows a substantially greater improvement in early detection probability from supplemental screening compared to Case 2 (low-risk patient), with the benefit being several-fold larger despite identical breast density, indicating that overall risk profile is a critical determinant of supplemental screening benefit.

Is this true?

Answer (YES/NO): YES